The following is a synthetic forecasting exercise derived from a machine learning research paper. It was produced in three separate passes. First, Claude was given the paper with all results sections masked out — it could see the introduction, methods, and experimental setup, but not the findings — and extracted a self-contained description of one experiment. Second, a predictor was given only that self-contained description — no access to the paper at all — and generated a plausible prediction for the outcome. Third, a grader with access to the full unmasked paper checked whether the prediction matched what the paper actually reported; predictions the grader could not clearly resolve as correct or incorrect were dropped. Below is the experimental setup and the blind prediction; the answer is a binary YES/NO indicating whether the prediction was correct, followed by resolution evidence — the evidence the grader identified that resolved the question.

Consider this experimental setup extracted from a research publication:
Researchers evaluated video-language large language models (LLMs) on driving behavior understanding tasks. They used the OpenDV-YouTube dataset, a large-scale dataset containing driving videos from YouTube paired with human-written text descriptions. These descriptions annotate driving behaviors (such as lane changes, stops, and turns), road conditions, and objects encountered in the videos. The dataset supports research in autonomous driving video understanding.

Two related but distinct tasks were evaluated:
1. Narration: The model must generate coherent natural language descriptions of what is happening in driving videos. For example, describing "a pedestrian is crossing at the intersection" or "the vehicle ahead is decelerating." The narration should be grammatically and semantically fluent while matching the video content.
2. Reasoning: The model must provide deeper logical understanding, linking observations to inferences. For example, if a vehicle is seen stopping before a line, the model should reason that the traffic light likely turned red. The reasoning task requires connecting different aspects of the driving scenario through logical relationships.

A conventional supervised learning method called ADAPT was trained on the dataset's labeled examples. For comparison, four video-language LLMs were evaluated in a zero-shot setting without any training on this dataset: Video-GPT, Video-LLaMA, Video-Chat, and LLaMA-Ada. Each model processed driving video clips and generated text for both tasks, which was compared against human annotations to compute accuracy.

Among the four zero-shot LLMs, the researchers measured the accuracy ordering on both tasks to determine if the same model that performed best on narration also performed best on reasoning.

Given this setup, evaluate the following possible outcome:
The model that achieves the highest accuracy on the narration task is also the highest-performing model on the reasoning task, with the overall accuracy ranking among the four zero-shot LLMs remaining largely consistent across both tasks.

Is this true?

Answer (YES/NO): YES